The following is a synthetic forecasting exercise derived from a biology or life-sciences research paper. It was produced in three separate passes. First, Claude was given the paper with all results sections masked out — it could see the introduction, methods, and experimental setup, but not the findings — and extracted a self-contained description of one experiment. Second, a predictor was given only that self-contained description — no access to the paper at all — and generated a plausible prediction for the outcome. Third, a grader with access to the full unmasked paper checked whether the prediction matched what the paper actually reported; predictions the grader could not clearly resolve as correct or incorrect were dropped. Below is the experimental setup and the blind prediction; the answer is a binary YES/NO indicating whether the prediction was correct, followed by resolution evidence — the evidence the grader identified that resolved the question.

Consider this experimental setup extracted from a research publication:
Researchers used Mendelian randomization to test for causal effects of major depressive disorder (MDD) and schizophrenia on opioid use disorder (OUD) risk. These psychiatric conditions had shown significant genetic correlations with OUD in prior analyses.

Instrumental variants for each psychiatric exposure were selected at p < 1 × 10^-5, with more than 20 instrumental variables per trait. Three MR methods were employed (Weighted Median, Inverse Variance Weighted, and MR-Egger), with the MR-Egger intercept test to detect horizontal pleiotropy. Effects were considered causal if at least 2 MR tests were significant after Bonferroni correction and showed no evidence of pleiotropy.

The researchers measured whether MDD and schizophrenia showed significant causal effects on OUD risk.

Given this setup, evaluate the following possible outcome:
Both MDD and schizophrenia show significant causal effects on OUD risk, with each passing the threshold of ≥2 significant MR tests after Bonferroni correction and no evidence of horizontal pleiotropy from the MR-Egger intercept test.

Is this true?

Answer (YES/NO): YES